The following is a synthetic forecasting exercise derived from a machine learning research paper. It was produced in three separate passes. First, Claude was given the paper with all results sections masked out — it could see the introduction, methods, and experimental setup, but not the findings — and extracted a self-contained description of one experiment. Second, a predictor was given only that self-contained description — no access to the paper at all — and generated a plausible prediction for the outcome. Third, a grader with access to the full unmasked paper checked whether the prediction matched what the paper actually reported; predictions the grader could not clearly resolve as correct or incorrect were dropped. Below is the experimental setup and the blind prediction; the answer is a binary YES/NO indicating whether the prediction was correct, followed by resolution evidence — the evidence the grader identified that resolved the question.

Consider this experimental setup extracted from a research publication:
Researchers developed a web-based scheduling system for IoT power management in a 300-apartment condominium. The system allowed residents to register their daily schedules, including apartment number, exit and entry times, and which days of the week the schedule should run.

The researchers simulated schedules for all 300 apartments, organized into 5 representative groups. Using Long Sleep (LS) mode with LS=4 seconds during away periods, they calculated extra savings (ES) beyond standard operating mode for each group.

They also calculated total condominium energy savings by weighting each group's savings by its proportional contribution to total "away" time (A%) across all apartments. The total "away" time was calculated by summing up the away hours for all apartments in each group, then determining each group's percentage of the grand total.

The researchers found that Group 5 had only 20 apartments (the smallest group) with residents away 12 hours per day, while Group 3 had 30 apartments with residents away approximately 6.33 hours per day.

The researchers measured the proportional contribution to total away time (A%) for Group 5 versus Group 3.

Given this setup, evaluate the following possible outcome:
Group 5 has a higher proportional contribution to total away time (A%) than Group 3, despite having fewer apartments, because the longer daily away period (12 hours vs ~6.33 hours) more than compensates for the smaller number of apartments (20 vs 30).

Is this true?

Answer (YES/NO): YES